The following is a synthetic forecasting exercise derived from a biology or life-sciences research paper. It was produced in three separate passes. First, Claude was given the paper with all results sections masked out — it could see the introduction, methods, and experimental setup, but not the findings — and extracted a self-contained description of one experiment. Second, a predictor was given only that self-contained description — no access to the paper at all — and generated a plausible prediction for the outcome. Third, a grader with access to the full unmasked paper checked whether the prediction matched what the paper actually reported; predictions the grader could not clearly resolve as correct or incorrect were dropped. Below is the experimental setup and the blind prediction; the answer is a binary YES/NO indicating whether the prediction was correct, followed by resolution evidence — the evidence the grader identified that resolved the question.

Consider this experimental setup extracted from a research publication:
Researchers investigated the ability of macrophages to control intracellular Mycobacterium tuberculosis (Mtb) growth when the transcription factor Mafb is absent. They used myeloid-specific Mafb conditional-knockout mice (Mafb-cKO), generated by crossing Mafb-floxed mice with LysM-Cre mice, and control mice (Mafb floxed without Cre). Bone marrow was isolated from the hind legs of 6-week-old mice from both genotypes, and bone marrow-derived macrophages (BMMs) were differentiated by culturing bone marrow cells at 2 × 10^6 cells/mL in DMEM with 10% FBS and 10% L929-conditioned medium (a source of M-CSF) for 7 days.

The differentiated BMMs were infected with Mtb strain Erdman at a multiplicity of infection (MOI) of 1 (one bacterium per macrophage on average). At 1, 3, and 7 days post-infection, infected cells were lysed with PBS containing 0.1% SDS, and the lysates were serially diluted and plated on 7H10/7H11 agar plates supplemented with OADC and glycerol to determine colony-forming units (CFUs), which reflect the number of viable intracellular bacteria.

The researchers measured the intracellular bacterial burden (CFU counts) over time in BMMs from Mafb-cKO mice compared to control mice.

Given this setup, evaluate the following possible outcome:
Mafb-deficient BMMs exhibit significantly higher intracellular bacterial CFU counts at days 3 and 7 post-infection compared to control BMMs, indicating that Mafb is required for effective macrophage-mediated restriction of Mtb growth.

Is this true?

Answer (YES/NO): YES